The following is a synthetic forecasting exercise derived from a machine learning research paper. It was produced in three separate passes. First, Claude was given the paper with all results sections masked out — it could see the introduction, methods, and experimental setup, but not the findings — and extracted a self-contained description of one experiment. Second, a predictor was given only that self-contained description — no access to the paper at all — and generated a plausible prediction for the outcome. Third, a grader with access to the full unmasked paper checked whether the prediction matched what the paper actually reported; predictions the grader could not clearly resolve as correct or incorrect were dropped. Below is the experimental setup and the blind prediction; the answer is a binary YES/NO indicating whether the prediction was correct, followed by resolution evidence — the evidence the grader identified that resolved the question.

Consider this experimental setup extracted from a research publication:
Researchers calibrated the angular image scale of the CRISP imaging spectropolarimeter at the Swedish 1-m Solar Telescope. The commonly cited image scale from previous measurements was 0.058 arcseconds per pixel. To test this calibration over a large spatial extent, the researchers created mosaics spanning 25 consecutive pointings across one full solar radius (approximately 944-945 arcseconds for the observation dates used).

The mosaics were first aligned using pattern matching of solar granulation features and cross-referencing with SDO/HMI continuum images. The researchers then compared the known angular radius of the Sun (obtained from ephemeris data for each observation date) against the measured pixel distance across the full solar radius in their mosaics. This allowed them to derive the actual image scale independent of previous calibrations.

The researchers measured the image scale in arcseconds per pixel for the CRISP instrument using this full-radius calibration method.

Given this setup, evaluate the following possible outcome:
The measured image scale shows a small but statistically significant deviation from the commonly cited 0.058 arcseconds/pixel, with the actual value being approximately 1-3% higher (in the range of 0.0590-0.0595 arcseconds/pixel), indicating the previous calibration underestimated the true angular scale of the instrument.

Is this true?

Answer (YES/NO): NO